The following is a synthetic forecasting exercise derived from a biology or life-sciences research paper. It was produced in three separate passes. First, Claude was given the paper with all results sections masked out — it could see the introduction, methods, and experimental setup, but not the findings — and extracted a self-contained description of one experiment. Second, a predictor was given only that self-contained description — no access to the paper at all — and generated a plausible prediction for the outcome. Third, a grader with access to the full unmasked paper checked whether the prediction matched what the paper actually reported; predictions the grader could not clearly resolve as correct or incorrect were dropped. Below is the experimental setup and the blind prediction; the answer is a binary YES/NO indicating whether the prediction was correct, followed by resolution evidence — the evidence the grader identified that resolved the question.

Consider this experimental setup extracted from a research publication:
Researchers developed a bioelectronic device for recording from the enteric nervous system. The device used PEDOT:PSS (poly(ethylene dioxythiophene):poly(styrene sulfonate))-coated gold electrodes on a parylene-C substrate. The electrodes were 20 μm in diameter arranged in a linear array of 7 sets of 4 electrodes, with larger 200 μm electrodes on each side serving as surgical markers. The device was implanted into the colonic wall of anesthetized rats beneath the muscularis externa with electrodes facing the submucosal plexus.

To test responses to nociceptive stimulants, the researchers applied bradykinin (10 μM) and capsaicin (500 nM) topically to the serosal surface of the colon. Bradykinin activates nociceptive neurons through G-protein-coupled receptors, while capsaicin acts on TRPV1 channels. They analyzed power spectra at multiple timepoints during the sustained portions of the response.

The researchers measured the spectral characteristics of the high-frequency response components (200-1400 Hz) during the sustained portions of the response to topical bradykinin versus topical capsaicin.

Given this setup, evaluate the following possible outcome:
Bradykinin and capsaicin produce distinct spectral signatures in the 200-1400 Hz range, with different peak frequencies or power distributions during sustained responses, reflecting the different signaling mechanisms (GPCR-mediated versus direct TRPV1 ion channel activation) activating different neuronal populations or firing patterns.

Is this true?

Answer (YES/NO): YES